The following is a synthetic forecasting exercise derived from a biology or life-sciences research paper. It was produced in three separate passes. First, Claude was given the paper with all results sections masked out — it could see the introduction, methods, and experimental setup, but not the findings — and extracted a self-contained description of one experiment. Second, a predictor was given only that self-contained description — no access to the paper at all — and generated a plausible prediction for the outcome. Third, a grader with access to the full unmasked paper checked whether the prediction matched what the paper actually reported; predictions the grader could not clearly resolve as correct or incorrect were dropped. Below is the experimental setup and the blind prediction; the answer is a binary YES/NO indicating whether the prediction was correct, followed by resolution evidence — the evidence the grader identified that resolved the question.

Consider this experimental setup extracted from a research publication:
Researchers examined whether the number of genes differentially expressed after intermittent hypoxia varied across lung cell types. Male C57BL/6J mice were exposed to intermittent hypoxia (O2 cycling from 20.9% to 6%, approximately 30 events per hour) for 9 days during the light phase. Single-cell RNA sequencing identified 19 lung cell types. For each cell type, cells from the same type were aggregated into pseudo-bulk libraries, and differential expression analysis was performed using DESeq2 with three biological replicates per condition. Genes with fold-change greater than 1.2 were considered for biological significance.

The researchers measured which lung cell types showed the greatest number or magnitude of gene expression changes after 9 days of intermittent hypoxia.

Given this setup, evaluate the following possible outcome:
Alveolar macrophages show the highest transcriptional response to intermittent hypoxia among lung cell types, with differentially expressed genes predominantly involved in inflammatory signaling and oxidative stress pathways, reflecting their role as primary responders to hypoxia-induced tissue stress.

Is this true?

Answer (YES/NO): NO